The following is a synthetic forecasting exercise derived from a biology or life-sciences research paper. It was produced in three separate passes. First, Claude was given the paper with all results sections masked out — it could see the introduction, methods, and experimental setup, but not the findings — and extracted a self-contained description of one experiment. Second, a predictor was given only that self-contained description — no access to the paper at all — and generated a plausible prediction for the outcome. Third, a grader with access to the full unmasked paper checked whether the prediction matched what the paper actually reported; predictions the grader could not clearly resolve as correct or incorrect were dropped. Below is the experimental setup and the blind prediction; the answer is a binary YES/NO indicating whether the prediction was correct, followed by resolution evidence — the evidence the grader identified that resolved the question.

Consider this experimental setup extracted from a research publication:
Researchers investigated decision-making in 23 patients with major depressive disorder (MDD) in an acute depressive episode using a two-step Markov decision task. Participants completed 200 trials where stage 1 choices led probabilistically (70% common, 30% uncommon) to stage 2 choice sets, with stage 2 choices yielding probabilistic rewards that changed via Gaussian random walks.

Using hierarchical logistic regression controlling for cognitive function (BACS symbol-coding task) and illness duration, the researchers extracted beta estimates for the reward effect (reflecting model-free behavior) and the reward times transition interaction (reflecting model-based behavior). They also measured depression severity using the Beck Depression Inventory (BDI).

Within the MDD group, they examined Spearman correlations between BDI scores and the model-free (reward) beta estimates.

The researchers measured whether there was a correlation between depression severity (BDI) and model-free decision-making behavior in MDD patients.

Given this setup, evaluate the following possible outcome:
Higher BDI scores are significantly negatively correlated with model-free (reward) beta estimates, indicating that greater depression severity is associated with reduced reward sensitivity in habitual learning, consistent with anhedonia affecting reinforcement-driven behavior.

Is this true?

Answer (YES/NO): YES